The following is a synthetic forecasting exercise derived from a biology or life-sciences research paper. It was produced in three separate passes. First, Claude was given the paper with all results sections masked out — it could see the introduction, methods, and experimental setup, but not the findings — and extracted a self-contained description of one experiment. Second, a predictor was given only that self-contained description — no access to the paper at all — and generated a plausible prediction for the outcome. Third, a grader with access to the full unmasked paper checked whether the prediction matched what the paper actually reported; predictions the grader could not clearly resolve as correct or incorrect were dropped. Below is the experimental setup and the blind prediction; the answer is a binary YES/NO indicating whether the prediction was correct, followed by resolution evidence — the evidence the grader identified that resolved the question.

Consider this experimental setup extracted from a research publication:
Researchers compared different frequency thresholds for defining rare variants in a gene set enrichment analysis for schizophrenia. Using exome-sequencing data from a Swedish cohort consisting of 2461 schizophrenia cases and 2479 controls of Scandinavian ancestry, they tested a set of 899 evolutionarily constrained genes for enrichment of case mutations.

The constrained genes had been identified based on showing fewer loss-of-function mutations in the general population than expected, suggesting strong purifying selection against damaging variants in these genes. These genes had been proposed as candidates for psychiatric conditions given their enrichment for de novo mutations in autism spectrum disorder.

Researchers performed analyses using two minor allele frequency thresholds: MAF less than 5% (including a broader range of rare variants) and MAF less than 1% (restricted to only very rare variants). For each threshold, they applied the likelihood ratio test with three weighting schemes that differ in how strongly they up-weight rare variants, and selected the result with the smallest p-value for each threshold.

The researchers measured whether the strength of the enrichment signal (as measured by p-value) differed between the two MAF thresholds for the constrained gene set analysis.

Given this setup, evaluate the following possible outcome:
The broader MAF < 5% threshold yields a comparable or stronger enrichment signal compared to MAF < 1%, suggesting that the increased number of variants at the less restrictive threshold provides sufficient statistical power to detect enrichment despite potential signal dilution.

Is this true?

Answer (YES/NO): YES